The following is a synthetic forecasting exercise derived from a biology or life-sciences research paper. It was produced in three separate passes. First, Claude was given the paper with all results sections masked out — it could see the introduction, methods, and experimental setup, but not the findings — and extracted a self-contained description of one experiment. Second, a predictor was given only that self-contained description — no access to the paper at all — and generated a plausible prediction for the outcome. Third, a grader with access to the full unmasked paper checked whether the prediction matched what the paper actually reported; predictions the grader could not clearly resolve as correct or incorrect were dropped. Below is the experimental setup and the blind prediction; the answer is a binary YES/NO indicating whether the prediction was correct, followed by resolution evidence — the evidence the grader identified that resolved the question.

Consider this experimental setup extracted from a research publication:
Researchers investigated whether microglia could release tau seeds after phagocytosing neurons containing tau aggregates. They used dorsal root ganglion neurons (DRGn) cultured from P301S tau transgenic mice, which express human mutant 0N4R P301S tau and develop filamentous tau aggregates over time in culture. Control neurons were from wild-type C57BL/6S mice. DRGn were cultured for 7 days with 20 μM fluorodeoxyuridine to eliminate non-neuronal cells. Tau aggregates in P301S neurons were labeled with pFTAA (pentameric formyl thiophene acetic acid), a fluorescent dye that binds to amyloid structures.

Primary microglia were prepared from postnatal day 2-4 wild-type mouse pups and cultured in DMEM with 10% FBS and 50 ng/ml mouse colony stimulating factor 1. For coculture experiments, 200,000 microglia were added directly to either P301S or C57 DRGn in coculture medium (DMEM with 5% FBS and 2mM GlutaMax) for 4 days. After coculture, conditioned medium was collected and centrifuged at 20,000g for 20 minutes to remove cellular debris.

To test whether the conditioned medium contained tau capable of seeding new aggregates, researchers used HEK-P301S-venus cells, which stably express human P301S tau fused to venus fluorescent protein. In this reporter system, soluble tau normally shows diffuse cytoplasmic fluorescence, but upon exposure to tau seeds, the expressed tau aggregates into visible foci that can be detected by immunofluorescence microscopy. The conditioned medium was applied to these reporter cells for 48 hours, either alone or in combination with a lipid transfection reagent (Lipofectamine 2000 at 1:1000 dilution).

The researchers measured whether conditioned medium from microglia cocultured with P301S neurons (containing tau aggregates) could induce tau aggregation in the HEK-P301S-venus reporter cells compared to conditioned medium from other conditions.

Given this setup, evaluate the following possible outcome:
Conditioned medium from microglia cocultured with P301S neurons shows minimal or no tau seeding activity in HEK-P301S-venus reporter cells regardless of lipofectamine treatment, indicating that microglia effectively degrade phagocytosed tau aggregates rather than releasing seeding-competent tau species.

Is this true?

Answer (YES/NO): NO